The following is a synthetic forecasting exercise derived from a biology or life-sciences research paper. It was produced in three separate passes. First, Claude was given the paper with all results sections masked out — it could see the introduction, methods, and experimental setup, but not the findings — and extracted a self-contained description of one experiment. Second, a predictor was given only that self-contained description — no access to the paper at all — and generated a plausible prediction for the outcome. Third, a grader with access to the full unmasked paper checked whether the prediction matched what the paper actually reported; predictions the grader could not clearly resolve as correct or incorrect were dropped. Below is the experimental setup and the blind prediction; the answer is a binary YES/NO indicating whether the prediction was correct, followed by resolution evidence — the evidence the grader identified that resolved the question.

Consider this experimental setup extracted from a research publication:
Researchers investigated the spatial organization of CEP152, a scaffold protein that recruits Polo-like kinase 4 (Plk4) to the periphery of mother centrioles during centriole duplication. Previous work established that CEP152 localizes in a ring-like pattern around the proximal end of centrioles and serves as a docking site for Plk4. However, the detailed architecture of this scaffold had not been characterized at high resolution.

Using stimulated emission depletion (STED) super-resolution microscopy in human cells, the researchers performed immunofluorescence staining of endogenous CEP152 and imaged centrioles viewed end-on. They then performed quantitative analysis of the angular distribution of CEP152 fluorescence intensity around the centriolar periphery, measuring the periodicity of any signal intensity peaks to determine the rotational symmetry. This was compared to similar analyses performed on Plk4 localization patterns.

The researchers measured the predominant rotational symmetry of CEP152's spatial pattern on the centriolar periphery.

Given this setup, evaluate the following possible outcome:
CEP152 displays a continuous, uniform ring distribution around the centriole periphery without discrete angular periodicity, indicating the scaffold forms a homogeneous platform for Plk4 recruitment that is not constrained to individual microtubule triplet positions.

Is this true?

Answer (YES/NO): NO